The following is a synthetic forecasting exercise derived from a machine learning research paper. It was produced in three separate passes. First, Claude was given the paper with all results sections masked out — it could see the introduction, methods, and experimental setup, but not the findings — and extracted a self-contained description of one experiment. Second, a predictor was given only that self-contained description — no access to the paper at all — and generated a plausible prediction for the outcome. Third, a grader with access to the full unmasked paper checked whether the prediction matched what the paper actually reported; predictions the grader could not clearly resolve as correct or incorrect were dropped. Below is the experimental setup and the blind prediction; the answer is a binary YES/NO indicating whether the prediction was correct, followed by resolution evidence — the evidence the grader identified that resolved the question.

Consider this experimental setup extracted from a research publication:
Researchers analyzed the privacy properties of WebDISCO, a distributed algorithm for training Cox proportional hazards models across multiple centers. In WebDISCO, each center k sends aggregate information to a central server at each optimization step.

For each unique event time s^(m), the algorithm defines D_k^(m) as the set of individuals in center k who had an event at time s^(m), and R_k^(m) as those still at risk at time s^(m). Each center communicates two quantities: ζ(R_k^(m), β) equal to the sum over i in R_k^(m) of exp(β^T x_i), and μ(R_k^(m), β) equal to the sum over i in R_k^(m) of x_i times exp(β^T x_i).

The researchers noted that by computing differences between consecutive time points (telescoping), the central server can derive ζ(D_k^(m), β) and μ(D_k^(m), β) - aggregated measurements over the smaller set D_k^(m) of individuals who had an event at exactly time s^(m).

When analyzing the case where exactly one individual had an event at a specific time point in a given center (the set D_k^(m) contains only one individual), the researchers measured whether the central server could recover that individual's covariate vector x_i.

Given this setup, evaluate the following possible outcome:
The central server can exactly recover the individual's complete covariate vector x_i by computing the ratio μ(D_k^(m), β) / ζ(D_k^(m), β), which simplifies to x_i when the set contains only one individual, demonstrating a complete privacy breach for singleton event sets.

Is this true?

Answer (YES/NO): YES